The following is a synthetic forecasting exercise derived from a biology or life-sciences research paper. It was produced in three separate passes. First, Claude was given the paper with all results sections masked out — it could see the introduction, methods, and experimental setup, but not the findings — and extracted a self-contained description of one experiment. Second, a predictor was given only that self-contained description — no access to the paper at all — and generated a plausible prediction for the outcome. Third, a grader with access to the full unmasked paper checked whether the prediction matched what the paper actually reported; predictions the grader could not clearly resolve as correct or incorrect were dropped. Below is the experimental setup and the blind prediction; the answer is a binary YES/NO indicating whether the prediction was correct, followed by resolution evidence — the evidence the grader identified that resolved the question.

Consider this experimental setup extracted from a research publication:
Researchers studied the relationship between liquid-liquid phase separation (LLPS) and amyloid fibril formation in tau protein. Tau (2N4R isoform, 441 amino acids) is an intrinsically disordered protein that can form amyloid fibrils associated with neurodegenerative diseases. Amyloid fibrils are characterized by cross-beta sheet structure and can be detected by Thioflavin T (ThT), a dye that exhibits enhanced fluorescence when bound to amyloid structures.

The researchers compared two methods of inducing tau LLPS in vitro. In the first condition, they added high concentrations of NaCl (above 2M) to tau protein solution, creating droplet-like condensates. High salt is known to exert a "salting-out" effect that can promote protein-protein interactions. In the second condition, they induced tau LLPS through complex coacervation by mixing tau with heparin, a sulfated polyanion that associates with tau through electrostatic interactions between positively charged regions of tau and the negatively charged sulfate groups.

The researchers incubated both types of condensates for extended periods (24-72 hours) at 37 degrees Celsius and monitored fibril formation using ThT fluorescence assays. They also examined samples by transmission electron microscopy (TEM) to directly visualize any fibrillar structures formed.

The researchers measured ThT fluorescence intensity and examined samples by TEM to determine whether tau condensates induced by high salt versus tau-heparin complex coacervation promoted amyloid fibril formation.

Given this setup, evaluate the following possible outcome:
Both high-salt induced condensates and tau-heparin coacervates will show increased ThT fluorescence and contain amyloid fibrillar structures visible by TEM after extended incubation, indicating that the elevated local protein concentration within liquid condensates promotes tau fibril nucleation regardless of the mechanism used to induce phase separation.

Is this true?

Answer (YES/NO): NO